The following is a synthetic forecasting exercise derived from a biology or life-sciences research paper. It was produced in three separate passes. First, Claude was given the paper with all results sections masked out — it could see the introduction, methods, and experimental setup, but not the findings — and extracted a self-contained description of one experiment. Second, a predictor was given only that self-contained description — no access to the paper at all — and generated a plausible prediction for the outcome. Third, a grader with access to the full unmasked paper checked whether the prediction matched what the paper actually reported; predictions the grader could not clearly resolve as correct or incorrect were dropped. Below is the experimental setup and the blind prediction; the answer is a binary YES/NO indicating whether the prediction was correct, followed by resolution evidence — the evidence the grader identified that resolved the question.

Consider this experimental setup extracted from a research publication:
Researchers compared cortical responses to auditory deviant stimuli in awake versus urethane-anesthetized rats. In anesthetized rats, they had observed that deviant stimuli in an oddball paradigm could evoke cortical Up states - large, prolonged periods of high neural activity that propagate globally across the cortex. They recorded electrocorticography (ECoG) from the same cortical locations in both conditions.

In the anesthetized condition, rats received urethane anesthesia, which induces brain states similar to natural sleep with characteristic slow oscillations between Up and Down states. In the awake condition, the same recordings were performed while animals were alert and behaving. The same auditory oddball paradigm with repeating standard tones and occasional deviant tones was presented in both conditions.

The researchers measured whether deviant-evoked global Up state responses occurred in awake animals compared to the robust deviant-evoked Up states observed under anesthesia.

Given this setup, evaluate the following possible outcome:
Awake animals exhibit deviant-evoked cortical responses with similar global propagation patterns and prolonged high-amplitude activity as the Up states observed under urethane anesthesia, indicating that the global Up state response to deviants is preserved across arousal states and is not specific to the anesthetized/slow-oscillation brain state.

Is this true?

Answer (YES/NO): NO